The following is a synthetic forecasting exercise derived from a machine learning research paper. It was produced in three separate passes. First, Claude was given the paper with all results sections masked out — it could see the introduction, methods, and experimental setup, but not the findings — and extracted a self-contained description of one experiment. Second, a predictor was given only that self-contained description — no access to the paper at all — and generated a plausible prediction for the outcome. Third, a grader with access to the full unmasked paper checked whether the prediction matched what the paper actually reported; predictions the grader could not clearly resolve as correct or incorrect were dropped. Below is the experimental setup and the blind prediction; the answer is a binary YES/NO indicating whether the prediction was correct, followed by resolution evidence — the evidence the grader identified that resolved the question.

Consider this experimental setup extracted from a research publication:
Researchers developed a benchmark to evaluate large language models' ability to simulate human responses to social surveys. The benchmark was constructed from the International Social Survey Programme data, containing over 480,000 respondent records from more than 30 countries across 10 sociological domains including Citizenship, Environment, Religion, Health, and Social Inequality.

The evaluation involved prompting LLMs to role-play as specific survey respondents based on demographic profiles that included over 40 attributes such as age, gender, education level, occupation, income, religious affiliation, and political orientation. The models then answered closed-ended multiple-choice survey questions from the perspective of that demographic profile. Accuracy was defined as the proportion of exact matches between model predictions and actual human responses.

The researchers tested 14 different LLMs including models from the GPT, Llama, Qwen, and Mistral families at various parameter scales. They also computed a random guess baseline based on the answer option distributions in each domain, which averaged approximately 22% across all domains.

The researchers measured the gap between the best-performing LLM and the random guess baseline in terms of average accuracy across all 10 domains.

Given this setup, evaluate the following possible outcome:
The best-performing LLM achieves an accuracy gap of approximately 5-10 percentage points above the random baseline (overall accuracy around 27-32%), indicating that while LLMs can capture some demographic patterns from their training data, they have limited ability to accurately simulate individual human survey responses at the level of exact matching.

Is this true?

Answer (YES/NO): NO